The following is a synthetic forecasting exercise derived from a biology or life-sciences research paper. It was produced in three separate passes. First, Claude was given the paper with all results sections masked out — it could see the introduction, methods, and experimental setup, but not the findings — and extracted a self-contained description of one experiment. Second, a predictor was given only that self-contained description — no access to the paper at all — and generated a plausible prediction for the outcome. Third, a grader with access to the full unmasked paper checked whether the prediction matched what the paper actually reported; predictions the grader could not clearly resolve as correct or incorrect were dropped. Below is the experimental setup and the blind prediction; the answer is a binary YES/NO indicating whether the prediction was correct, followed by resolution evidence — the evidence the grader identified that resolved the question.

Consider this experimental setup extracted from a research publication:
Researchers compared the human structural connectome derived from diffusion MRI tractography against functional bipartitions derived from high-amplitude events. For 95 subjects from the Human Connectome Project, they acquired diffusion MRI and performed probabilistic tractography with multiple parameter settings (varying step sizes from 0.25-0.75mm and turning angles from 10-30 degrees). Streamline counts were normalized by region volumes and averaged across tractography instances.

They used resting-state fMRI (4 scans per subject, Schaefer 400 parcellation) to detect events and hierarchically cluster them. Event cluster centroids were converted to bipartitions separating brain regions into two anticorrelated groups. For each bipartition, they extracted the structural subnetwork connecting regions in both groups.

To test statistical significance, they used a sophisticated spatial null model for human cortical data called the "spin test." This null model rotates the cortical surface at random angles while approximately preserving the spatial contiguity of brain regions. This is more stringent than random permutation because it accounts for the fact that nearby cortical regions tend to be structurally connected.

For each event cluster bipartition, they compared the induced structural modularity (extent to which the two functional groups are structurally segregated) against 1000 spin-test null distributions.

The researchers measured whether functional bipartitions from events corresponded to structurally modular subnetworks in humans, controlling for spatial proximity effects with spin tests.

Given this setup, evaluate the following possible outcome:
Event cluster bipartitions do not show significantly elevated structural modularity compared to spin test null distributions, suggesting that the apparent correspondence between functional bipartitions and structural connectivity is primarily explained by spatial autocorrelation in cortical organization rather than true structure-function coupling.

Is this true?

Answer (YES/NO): NO